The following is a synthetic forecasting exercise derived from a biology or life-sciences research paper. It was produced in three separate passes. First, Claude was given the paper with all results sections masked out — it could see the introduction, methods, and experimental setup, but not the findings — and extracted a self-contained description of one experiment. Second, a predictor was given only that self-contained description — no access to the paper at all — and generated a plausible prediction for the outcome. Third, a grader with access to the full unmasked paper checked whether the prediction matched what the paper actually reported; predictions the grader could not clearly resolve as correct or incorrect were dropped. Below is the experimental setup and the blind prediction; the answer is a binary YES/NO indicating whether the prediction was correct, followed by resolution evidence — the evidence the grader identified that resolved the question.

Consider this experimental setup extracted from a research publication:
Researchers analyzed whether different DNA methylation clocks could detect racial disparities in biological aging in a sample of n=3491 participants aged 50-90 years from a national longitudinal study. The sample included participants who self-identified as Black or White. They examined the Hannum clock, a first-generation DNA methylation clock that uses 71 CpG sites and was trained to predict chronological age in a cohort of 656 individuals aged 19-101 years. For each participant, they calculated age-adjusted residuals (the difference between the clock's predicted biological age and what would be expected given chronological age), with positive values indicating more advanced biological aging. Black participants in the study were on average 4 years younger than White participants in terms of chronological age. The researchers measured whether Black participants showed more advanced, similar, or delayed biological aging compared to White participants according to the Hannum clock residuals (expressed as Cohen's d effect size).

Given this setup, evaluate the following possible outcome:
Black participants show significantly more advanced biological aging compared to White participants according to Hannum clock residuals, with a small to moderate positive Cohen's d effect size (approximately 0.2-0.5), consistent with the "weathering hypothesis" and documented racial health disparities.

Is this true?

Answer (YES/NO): NO